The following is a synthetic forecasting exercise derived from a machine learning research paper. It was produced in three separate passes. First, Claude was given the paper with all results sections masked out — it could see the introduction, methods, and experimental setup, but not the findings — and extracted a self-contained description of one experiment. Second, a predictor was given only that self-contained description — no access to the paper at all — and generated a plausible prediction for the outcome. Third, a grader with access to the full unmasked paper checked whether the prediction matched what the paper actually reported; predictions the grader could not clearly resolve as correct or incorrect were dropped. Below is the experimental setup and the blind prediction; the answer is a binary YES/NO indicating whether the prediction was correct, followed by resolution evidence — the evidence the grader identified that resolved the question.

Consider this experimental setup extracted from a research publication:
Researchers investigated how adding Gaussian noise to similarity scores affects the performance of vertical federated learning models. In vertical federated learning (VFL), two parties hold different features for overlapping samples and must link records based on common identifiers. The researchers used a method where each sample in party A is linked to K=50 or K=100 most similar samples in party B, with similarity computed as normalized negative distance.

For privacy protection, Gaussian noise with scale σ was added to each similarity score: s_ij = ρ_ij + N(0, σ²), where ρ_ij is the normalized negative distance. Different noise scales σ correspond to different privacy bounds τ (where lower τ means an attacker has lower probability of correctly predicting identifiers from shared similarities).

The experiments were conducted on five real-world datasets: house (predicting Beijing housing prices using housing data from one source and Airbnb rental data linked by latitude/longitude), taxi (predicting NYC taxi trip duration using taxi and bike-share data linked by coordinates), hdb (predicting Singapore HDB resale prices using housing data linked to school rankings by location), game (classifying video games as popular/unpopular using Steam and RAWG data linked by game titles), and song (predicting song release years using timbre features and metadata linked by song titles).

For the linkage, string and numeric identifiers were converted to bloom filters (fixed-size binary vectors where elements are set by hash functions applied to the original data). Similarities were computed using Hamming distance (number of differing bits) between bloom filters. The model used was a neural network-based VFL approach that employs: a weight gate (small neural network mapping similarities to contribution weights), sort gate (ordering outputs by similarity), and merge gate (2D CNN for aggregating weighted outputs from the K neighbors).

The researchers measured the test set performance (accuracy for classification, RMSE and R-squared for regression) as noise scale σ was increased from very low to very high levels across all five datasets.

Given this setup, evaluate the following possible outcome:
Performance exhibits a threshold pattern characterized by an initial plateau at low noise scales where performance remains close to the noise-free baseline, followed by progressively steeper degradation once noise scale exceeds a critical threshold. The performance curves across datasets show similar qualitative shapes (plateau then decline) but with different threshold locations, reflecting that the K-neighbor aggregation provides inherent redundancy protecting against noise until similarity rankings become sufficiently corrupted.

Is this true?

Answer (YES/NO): NO